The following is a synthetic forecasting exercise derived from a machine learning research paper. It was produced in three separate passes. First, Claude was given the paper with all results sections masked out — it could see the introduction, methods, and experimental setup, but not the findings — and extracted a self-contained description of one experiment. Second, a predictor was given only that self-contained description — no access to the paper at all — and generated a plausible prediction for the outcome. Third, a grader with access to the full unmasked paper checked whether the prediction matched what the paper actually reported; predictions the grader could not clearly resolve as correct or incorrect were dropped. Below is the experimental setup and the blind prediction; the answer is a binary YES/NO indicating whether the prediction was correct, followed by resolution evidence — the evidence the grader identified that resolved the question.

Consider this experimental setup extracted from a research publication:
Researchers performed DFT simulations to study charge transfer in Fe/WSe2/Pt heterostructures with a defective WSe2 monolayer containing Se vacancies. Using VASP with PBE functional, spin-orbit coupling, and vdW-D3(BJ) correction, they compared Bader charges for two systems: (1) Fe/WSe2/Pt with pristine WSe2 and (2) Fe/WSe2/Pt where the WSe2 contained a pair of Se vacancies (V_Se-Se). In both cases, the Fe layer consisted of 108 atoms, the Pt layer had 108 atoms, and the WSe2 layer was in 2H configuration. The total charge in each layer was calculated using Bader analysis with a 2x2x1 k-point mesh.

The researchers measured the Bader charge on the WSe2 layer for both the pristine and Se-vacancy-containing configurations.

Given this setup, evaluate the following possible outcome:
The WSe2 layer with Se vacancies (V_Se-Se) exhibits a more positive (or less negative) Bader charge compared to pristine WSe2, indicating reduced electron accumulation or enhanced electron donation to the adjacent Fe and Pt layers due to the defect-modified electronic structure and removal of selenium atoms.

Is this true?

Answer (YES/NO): NO